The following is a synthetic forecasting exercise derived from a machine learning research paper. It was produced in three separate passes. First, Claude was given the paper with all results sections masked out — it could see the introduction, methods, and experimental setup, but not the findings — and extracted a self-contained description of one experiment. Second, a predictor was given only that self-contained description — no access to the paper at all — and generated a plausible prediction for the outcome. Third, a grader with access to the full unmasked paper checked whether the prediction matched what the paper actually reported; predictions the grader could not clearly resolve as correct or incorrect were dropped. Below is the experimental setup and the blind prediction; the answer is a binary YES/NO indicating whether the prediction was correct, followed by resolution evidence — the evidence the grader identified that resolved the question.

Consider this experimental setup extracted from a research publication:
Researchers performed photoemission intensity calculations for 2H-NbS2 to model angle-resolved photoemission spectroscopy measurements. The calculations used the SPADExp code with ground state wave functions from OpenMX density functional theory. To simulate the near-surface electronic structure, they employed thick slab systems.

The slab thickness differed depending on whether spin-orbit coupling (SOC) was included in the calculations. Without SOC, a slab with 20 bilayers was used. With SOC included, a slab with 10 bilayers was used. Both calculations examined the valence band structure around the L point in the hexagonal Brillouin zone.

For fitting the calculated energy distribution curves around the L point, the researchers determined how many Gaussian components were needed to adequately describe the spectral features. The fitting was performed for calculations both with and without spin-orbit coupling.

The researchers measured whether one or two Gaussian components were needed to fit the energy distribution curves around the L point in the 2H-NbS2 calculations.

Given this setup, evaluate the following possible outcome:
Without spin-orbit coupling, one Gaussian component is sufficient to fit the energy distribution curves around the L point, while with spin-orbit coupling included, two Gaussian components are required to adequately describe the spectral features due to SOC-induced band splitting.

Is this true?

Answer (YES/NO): NO